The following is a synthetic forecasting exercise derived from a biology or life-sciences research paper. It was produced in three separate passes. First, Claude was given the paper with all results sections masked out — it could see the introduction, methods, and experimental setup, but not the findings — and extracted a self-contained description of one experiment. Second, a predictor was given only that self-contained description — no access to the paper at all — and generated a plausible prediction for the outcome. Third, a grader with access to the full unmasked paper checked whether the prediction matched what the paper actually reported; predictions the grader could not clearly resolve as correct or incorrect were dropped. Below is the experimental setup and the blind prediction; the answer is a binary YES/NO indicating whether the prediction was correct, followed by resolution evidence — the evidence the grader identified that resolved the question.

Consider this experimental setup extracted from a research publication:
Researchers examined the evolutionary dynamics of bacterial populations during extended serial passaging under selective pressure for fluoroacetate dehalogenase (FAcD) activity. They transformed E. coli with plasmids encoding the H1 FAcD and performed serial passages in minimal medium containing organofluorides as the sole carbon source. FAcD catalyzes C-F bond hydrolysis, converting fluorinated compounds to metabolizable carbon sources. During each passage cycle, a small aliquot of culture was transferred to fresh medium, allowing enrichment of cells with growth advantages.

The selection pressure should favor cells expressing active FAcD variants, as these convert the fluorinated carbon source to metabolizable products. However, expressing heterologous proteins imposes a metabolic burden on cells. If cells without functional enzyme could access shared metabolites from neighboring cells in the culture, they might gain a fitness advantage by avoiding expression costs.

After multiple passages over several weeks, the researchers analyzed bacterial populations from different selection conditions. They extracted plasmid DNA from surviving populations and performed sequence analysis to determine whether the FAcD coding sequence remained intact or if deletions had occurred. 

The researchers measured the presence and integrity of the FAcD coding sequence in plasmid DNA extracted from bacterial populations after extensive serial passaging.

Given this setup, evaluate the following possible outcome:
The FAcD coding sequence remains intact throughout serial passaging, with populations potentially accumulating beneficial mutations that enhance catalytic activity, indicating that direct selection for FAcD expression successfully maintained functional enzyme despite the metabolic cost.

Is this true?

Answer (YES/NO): YES